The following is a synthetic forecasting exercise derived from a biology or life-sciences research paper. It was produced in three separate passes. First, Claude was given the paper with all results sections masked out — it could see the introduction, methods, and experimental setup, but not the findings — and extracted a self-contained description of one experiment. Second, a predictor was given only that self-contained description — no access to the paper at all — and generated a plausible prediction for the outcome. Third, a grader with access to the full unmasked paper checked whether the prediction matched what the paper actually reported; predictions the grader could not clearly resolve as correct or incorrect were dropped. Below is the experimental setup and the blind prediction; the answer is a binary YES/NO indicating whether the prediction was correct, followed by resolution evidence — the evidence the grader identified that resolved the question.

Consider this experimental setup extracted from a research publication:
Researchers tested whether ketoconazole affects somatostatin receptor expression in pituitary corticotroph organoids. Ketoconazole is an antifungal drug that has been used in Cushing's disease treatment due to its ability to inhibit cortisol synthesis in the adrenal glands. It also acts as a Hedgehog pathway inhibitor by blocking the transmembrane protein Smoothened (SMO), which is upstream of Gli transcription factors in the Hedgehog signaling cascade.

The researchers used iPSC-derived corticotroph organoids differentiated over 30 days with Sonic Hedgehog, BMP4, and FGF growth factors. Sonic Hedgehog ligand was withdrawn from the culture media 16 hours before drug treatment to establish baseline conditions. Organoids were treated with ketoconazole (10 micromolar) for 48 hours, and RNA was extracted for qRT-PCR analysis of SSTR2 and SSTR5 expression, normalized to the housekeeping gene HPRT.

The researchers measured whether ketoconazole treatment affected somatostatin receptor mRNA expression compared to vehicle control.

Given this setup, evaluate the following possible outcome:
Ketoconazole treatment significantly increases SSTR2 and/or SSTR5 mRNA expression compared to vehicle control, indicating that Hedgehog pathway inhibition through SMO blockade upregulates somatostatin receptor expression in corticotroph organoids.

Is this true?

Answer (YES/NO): NO